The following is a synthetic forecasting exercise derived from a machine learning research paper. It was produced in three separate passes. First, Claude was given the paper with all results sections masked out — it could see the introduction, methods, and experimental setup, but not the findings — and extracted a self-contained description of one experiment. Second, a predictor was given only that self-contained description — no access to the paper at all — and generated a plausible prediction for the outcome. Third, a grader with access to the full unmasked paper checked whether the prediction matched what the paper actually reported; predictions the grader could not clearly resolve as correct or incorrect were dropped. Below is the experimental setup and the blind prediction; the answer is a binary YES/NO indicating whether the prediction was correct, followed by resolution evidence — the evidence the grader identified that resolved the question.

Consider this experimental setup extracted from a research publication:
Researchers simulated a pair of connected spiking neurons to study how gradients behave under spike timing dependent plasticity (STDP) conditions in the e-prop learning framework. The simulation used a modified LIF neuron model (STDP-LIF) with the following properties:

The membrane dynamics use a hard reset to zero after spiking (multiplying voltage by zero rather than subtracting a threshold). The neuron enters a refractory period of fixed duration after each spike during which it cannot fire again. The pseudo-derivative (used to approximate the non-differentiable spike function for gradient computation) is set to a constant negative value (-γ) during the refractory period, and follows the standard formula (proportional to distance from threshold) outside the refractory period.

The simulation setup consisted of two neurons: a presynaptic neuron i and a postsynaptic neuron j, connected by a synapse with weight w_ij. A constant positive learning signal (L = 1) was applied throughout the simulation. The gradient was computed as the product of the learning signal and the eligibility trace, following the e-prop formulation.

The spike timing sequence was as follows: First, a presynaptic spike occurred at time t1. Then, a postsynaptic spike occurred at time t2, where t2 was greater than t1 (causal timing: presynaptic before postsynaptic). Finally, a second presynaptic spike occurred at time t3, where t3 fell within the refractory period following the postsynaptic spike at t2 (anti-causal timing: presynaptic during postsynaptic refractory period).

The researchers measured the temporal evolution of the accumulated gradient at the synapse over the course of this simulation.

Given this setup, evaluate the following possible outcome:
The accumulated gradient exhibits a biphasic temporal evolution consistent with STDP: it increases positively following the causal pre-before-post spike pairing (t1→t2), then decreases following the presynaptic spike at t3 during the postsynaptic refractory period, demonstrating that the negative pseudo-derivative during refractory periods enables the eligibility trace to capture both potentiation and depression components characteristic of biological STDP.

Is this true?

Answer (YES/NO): YES